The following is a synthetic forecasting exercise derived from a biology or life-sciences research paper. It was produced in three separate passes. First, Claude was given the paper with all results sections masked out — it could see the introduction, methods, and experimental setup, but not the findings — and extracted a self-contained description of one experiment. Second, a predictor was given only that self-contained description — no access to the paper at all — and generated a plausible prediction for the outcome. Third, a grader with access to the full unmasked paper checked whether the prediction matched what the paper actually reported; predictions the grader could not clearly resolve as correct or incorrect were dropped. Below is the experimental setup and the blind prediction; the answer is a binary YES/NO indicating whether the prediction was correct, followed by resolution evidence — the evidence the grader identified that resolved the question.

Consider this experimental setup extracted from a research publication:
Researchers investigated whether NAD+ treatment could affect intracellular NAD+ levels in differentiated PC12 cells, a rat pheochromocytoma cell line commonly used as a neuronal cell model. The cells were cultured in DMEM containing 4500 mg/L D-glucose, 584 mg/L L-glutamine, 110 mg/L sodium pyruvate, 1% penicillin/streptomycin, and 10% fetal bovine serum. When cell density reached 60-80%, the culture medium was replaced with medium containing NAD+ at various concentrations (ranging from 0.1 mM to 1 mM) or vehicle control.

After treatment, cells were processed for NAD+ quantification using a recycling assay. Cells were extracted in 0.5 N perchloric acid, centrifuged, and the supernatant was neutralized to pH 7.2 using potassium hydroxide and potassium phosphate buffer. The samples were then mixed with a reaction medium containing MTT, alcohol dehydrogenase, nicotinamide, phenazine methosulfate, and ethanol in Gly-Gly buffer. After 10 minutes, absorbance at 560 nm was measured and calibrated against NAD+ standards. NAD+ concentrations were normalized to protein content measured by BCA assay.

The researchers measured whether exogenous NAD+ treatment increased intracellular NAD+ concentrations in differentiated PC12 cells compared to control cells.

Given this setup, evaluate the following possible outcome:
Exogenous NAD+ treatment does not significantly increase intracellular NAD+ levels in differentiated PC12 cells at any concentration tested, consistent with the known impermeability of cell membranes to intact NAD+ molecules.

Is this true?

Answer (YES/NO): NO